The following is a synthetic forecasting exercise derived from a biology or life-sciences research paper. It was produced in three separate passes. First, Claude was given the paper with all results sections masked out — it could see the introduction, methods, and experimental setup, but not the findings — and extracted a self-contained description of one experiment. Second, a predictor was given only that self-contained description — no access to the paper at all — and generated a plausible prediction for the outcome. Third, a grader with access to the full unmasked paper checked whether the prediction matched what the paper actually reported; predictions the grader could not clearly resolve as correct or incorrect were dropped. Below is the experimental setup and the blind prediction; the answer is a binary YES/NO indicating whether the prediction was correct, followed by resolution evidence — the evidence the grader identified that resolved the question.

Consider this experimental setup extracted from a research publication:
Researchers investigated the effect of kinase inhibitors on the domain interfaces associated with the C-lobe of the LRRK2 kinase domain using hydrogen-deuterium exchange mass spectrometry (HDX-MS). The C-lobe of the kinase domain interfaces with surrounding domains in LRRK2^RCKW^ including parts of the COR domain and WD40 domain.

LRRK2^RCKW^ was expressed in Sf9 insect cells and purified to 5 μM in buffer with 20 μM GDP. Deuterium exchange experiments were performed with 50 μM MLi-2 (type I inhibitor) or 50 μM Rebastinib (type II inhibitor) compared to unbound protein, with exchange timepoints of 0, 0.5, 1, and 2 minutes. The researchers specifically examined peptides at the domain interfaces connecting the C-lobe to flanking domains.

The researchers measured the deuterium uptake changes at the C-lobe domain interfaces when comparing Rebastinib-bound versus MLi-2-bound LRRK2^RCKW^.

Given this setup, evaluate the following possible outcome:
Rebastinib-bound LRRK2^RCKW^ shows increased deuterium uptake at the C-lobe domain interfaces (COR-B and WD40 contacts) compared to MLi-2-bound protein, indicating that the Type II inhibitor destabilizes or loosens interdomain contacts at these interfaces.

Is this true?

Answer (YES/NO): YES